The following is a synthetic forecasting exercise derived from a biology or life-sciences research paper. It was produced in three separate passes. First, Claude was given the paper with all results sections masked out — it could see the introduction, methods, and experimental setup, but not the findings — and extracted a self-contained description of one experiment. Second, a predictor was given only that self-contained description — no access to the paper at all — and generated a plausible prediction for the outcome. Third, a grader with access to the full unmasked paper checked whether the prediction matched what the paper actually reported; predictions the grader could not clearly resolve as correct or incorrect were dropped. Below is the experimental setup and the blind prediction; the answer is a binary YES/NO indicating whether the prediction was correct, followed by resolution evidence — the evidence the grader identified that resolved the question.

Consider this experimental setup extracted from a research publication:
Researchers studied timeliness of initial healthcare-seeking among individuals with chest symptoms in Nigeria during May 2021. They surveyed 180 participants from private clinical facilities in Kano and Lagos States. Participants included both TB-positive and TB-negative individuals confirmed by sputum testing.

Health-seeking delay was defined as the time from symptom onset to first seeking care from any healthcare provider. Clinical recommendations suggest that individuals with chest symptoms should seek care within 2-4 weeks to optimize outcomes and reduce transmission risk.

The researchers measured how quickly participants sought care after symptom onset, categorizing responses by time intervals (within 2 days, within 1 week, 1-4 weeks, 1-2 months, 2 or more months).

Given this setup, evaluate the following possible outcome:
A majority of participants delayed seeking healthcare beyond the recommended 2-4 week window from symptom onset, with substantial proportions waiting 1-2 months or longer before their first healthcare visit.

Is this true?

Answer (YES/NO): NO